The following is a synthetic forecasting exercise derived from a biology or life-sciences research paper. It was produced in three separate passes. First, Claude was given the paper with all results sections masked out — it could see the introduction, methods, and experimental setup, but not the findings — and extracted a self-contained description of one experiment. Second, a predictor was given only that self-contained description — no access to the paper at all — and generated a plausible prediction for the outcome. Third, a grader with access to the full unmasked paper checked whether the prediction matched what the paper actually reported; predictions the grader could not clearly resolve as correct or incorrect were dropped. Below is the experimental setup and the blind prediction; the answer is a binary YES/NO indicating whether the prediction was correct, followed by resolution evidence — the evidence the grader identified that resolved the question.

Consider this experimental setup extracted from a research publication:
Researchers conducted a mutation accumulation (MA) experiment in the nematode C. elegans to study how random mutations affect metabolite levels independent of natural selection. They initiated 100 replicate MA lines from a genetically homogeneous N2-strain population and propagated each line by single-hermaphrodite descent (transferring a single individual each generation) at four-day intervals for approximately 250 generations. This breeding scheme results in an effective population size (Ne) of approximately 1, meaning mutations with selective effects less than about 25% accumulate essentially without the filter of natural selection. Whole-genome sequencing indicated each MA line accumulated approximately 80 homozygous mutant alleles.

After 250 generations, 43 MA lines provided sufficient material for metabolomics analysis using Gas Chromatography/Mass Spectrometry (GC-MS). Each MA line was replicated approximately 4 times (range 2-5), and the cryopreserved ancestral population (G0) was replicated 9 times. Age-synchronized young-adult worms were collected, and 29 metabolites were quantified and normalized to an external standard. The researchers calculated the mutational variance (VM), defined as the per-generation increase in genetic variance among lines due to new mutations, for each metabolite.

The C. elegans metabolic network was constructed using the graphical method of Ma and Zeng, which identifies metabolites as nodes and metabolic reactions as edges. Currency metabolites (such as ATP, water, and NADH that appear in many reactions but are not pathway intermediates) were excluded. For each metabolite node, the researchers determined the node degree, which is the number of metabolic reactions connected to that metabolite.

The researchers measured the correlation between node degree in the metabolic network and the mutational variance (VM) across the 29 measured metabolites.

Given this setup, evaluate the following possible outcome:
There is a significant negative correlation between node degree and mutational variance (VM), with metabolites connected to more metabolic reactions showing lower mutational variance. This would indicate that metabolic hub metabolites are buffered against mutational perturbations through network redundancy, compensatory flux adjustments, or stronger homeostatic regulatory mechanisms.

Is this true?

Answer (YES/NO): NO